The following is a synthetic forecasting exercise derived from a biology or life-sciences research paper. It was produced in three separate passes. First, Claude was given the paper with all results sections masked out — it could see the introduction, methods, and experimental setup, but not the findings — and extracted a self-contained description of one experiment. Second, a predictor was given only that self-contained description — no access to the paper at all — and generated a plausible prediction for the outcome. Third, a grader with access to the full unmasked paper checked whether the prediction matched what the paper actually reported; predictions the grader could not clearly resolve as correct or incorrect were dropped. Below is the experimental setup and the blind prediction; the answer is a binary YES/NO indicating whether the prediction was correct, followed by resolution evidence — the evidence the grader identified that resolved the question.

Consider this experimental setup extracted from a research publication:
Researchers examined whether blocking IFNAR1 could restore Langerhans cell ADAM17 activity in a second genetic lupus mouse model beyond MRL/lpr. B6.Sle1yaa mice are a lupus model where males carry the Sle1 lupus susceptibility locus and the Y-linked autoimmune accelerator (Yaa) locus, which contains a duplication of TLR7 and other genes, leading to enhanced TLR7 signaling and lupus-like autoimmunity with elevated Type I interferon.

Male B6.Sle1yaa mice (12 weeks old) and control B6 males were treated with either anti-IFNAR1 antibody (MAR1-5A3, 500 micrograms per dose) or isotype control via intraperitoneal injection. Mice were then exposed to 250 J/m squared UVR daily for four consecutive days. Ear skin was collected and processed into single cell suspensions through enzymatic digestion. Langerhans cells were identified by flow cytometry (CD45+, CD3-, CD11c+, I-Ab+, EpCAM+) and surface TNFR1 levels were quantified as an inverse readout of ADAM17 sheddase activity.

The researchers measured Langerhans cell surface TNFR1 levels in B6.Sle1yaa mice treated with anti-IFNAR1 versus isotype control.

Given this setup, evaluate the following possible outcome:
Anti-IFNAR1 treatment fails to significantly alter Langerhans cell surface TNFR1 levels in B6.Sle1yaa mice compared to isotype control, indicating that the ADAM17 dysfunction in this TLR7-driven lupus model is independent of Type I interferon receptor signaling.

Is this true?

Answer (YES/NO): NO